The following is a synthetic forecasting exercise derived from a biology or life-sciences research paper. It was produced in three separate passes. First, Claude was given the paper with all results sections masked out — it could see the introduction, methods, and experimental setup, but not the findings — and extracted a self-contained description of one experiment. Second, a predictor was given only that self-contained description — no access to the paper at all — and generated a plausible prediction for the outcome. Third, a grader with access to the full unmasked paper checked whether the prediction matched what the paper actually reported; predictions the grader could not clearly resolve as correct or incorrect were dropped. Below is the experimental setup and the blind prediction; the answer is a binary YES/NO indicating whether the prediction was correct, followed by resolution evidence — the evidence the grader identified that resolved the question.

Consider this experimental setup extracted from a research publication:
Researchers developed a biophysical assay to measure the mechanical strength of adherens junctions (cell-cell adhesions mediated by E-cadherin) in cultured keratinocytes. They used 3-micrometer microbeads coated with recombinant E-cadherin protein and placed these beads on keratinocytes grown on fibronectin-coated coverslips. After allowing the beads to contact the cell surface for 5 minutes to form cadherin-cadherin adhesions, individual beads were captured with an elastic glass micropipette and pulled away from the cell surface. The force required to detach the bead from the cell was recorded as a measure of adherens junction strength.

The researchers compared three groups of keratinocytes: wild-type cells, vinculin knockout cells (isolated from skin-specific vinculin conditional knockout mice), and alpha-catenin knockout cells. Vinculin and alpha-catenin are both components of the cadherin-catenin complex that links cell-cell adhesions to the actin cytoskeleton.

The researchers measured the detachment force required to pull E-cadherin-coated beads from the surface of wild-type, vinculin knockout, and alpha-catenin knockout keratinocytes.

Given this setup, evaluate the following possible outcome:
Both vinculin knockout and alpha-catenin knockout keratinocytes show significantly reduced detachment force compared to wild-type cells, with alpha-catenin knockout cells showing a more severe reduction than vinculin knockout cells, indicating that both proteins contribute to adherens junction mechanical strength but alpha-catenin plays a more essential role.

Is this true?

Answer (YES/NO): NO